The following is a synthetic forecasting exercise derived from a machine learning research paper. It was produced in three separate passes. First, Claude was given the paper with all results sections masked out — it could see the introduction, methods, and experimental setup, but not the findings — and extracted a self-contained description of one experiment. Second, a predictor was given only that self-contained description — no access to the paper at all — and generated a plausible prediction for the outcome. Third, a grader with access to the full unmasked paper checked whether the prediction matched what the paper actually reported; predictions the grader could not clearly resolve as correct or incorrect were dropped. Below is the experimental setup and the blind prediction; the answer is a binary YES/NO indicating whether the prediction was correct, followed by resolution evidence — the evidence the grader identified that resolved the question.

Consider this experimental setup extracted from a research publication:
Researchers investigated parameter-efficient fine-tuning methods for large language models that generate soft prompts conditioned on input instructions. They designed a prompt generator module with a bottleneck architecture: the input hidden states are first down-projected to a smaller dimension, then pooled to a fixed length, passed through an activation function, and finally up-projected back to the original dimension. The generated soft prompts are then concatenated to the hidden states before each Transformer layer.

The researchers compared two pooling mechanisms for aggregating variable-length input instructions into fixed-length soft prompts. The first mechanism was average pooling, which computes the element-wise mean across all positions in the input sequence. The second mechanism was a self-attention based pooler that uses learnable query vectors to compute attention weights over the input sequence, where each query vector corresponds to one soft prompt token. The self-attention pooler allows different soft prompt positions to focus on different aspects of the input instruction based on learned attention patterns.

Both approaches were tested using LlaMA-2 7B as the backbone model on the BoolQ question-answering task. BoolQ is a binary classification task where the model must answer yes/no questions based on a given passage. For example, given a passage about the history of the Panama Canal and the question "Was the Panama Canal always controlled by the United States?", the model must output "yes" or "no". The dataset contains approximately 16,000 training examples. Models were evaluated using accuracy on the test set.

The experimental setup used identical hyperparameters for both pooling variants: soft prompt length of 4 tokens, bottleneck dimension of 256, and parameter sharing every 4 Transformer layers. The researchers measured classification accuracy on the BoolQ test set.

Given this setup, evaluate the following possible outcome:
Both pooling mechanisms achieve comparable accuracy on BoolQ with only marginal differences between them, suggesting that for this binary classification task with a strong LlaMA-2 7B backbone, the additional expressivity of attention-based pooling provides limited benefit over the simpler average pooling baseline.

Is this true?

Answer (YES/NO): NO